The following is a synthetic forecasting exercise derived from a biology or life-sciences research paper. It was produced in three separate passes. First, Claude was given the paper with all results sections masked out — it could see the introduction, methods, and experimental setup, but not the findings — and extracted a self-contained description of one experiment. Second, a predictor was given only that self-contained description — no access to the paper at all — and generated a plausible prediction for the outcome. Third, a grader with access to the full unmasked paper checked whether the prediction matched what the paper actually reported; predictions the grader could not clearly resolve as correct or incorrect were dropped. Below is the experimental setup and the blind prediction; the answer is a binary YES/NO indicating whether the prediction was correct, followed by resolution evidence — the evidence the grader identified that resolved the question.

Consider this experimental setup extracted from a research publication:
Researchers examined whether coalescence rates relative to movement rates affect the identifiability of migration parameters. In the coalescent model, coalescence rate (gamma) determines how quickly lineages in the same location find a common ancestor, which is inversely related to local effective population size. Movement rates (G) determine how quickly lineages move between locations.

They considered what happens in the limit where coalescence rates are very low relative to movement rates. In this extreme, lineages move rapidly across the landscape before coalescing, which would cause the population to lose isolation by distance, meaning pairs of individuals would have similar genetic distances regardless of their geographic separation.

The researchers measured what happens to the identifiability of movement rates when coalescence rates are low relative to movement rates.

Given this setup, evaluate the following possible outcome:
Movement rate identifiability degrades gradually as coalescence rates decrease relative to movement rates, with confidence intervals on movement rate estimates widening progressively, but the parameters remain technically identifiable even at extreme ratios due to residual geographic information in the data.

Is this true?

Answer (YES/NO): NO